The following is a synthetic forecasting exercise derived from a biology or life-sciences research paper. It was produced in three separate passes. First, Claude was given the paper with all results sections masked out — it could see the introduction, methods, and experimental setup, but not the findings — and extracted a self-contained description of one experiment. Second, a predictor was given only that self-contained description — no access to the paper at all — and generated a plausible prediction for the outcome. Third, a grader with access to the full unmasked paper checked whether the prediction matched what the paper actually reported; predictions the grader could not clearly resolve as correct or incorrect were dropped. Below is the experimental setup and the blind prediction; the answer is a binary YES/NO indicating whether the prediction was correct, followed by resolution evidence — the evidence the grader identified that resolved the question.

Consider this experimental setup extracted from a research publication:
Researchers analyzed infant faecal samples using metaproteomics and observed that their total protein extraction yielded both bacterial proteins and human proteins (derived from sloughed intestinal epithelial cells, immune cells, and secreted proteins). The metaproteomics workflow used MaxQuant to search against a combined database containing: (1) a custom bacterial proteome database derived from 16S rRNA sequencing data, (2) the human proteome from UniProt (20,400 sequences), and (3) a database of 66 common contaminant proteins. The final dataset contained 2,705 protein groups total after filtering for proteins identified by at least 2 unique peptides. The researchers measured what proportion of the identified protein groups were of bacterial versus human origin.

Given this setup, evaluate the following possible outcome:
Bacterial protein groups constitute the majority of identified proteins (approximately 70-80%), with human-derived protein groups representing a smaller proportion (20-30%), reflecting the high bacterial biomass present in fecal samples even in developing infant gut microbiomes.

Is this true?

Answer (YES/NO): NO